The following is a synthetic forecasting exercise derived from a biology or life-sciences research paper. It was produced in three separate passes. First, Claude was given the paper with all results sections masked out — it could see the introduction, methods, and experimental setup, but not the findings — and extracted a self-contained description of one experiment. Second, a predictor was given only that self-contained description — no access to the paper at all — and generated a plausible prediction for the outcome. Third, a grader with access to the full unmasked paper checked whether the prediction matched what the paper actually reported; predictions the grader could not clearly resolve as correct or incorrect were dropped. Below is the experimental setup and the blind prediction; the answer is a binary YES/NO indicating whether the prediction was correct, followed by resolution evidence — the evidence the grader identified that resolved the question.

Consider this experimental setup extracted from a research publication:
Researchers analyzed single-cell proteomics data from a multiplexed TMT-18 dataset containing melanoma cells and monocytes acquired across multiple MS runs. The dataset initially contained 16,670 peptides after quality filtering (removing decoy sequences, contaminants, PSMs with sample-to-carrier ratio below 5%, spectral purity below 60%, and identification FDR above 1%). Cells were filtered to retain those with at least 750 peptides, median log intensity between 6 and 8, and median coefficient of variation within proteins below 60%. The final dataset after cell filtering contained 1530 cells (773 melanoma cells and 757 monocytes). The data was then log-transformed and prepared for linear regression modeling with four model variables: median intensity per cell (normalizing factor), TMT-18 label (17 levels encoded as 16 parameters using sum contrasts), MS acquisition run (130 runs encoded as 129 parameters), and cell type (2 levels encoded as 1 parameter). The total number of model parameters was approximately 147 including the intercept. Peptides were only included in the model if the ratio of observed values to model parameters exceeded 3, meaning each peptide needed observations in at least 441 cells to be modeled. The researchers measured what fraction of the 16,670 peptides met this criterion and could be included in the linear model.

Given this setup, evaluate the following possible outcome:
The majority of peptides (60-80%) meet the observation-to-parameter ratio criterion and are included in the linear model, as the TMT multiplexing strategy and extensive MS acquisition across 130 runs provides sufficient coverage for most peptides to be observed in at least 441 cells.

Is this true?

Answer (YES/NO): NO